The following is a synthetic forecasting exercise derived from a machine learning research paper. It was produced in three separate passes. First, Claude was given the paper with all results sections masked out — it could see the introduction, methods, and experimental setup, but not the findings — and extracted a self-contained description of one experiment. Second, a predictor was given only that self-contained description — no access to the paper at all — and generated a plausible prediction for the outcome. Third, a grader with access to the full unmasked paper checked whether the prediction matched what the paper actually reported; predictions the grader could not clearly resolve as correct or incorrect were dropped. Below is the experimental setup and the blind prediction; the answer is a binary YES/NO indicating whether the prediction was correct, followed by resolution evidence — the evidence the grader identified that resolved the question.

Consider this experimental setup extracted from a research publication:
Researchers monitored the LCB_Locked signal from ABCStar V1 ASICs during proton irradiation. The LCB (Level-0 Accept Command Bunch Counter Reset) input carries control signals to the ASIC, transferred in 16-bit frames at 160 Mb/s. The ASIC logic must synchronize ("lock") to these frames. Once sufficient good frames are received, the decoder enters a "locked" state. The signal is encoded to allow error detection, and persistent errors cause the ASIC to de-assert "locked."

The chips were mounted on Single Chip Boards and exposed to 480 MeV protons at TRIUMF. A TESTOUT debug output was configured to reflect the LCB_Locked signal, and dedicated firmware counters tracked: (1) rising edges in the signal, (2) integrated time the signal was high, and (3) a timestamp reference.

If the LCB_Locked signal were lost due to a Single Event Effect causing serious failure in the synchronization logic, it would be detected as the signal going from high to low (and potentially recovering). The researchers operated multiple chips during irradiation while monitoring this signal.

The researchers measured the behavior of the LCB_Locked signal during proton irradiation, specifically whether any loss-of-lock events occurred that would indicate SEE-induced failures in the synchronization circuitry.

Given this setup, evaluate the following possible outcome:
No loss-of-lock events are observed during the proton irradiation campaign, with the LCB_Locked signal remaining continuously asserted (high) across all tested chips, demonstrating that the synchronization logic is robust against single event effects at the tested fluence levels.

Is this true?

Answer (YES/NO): YES